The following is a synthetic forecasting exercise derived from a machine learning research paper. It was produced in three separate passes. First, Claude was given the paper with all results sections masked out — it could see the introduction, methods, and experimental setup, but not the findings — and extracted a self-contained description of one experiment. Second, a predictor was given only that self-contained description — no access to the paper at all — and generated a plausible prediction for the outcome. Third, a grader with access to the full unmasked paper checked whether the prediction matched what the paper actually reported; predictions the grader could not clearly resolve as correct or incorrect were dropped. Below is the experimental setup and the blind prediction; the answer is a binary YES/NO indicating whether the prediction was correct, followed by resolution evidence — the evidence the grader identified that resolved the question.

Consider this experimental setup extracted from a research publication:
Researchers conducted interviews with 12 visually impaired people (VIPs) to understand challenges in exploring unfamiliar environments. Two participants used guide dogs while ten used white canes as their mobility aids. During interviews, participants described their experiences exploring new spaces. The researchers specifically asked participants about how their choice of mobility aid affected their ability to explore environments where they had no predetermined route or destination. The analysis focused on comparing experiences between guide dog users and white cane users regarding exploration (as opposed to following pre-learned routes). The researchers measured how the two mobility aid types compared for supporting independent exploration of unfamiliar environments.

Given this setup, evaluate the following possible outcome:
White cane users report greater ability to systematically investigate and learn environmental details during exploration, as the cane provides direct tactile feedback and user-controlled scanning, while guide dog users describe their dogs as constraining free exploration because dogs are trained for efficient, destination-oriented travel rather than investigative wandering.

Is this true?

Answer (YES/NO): NO